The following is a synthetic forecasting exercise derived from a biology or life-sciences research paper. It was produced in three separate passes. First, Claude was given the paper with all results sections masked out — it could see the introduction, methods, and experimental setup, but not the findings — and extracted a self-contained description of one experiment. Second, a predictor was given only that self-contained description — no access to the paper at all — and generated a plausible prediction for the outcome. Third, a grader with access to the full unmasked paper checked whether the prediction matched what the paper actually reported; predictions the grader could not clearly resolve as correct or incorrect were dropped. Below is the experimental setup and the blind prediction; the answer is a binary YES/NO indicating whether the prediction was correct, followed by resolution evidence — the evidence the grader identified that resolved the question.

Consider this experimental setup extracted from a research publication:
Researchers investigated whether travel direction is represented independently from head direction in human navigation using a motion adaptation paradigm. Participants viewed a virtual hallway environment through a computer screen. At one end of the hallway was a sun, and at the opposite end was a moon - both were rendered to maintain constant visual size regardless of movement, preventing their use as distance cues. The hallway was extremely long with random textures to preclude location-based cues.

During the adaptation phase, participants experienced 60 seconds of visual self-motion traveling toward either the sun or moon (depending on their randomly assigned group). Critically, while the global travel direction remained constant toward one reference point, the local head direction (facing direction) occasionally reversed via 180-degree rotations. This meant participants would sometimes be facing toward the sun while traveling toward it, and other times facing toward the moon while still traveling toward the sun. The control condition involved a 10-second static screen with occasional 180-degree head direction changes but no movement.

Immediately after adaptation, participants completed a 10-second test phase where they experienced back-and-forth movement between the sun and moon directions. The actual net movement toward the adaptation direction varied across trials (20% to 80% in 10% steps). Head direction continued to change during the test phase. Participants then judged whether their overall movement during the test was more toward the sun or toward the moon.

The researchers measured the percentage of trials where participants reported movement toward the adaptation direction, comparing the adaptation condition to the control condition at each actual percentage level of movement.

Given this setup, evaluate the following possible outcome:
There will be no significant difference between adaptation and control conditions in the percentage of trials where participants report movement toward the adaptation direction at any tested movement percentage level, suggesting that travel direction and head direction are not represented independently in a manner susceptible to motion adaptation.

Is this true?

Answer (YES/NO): NO